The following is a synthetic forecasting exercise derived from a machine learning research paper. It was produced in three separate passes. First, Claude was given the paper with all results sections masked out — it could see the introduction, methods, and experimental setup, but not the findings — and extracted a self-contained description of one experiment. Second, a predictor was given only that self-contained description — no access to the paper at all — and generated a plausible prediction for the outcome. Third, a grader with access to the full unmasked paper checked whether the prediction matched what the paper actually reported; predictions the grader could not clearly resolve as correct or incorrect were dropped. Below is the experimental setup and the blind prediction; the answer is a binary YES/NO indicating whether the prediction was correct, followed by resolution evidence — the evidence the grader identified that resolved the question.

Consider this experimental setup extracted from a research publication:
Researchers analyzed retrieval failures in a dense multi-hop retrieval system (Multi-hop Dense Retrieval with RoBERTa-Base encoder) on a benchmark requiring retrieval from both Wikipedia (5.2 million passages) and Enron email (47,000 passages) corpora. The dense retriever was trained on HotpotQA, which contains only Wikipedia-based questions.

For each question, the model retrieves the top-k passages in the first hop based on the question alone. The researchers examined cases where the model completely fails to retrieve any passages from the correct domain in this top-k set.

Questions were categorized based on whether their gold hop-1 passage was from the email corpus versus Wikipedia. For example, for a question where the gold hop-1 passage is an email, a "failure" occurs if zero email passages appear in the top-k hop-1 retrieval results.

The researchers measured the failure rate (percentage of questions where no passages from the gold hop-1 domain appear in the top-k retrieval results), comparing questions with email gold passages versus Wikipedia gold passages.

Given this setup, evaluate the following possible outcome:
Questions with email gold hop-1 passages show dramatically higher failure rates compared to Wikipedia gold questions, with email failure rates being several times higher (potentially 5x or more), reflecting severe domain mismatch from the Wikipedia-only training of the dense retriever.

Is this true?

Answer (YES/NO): NO